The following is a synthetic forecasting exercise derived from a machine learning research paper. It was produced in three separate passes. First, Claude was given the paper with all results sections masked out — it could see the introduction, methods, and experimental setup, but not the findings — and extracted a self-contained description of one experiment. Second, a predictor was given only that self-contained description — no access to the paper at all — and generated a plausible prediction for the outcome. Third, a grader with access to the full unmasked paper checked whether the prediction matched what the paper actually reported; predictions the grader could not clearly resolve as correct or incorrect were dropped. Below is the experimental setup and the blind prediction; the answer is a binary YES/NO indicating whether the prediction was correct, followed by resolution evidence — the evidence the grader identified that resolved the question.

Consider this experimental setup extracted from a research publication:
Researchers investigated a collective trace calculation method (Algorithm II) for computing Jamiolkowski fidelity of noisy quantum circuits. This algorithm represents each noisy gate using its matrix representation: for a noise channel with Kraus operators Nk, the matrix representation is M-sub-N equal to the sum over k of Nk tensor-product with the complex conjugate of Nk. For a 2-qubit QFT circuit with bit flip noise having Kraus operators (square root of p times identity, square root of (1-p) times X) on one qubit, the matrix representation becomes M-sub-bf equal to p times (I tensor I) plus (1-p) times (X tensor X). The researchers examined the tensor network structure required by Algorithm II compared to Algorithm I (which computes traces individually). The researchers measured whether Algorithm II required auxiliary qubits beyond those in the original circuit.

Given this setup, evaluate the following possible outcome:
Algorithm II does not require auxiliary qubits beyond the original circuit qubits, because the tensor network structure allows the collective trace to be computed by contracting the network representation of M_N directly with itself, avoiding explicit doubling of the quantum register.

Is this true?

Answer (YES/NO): NO